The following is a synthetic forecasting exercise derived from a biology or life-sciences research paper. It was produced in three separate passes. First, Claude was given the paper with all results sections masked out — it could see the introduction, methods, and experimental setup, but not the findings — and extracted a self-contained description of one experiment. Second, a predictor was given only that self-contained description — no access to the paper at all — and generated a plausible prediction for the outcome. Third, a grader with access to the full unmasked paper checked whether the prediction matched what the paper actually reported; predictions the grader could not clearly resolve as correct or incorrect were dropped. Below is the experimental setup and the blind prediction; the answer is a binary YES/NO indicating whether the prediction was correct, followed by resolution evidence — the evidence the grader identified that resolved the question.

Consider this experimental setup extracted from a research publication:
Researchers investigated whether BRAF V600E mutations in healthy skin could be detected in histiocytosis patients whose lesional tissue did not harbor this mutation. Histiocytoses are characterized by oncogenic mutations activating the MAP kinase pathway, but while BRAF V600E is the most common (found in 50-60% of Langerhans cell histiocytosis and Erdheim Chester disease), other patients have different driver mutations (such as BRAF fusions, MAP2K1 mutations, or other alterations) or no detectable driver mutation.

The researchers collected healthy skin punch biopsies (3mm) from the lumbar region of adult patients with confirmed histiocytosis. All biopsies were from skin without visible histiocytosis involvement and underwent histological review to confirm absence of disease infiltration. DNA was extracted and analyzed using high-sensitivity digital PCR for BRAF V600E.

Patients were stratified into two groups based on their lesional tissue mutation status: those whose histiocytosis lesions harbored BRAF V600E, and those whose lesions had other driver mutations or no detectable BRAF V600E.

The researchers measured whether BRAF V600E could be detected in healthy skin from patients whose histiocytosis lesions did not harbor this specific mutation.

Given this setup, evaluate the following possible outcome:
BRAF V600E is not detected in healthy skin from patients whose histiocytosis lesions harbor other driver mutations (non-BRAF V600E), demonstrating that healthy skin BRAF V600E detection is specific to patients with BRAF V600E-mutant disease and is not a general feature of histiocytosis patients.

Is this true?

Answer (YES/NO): YES